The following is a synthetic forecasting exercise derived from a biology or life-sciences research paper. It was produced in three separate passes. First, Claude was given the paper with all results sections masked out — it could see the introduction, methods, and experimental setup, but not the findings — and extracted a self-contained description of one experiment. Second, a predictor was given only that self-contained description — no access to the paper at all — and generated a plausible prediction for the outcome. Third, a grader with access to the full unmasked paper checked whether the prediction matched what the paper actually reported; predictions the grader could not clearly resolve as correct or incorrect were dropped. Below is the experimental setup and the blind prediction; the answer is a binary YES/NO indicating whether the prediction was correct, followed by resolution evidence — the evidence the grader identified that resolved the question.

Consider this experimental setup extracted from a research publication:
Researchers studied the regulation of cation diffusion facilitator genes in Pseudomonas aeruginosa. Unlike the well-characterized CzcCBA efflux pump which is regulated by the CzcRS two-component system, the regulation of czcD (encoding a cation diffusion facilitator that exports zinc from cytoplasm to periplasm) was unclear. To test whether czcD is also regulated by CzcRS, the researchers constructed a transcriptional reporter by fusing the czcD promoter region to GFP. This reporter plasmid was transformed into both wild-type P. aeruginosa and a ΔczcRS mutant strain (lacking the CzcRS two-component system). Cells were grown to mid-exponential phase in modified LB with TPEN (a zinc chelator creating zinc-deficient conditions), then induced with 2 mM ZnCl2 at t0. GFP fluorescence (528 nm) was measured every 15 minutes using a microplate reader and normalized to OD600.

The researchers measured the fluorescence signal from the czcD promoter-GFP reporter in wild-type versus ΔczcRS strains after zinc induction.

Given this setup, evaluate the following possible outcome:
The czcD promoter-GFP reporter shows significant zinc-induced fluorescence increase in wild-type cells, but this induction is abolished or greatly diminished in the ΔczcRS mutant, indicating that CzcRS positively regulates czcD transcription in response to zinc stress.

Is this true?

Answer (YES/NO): YES